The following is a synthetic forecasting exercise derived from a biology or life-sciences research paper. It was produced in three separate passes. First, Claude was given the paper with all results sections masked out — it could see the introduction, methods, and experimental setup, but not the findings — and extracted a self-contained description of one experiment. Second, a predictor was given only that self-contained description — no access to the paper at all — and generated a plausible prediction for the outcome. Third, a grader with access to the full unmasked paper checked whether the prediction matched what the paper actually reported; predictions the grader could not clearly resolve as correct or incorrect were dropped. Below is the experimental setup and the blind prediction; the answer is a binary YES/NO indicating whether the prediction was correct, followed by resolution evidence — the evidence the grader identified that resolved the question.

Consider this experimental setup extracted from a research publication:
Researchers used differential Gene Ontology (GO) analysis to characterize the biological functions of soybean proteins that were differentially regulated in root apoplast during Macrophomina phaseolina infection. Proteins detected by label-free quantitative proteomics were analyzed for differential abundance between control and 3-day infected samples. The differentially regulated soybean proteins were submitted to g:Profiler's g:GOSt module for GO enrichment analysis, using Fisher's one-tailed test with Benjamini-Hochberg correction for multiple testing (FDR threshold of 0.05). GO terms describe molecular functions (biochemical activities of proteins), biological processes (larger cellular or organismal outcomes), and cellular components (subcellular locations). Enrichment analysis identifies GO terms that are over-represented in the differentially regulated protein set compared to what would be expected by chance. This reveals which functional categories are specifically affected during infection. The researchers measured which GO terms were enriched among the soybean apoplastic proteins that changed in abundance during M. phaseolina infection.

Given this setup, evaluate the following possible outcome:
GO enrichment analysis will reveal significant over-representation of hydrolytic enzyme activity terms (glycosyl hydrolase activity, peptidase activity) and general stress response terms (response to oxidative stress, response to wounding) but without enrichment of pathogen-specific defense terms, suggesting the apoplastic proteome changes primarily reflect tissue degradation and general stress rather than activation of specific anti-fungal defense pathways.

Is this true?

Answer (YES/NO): NO